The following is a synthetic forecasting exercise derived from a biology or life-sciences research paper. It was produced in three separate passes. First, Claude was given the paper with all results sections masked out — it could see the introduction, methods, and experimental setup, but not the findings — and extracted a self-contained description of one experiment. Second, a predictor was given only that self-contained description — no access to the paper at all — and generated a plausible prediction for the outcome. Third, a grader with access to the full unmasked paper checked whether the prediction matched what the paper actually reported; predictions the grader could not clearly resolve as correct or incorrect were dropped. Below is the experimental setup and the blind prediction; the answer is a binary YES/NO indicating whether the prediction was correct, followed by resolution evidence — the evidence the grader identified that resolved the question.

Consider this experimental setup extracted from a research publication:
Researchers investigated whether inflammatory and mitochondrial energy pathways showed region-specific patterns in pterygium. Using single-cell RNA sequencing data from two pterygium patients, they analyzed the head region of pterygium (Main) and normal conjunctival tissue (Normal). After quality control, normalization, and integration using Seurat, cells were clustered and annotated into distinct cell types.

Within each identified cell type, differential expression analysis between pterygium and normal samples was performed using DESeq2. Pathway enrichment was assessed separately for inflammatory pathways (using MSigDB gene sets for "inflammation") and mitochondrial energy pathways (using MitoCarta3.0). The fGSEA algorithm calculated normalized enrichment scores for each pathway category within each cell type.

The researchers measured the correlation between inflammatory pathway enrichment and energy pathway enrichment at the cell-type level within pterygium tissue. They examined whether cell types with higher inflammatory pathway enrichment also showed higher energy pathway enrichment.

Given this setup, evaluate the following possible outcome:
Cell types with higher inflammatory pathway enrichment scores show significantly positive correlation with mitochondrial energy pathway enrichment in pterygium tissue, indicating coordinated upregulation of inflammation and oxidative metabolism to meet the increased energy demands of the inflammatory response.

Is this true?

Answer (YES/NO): NO